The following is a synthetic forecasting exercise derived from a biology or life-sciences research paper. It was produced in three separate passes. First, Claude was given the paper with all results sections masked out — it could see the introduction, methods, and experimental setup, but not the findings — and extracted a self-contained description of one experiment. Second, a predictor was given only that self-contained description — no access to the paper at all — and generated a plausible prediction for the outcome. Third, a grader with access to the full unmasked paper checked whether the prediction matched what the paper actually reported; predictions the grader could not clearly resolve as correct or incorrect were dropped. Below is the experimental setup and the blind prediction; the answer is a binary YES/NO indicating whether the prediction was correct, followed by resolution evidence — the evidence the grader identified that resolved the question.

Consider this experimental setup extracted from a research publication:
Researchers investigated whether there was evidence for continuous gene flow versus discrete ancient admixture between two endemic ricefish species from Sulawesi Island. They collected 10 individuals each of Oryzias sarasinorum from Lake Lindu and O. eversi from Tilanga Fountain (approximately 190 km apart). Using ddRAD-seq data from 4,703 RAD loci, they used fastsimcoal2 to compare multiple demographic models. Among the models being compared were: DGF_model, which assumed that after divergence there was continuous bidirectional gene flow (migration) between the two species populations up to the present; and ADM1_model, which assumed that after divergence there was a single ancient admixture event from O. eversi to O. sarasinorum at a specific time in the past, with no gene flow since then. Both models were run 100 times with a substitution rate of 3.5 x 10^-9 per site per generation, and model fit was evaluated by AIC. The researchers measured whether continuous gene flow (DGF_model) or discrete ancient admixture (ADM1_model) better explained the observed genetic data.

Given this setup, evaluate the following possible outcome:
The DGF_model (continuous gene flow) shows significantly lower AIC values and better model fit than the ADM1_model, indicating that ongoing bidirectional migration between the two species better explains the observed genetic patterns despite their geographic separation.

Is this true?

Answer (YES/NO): NO